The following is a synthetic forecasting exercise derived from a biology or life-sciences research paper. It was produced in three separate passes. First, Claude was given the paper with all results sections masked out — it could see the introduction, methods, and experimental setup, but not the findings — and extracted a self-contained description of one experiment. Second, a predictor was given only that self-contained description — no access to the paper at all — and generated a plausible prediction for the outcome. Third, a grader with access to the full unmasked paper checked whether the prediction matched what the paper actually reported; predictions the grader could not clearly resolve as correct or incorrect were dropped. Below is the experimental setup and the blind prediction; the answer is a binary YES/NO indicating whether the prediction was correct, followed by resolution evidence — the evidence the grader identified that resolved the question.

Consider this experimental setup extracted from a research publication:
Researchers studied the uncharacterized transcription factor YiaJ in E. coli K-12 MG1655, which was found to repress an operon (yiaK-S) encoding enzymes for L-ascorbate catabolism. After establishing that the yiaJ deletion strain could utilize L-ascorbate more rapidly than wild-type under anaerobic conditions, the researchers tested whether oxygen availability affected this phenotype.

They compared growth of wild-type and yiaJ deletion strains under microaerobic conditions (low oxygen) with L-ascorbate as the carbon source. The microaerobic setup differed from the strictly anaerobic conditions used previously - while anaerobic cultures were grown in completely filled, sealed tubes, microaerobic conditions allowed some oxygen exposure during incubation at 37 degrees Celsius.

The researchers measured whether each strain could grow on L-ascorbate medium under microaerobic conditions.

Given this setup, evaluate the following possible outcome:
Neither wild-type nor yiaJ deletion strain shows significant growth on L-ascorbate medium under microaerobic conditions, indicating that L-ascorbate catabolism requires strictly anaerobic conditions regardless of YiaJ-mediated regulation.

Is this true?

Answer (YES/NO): NO